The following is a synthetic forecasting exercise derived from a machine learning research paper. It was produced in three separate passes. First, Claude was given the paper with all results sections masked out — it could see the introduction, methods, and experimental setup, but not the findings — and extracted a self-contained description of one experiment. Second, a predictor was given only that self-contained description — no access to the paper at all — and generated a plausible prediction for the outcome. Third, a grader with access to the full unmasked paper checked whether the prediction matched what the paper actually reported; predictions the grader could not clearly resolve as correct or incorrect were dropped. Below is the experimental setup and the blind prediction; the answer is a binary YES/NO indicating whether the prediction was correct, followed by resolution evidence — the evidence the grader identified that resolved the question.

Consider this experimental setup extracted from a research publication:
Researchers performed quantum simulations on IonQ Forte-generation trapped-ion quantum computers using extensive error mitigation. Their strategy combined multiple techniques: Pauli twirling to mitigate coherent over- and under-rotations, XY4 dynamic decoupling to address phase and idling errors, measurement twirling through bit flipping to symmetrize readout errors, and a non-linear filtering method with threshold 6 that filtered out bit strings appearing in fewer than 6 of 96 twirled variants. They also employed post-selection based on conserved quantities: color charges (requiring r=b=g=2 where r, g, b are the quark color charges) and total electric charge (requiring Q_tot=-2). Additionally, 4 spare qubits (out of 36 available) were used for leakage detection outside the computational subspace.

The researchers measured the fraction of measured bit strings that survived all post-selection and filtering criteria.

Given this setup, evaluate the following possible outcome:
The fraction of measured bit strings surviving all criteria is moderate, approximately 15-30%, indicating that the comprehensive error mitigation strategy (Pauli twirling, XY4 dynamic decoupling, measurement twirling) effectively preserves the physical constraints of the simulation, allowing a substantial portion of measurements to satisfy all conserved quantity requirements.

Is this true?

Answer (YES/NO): NO